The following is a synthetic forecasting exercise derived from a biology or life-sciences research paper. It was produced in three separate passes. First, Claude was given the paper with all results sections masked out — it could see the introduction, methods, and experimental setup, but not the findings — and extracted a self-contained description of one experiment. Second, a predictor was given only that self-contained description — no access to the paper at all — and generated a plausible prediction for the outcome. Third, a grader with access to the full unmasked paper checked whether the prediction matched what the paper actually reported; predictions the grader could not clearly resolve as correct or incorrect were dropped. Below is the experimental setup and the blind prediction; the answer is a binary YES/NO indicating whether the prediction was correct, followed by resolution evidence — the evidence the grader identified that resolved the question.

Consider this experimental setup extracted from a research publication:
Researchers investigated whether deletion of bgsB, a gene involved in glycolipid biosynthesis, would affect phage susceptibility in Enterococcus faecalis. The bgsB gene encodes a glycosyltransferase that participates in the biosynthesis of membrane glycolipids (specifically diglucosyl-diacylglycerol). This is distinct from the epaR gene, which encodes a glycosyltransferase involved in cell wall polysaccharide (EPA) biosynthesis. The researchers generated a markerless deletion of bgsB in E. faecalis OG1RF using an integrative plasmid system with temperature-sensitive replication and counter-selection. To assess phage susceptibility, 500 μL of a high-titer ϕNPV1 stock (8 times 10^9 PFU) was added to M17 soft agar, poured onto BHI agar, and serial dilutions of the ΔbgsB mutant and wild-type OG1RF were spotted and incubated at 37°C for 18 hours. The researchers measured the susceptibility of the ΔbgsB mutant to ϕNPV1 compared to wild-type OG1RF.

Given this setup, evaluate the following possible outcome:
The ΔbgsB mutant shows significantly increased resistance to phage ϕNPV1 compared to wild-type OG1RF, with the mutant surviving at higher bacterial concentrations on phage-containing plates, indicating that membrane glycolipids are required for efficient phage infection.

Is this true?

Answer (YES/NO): NO